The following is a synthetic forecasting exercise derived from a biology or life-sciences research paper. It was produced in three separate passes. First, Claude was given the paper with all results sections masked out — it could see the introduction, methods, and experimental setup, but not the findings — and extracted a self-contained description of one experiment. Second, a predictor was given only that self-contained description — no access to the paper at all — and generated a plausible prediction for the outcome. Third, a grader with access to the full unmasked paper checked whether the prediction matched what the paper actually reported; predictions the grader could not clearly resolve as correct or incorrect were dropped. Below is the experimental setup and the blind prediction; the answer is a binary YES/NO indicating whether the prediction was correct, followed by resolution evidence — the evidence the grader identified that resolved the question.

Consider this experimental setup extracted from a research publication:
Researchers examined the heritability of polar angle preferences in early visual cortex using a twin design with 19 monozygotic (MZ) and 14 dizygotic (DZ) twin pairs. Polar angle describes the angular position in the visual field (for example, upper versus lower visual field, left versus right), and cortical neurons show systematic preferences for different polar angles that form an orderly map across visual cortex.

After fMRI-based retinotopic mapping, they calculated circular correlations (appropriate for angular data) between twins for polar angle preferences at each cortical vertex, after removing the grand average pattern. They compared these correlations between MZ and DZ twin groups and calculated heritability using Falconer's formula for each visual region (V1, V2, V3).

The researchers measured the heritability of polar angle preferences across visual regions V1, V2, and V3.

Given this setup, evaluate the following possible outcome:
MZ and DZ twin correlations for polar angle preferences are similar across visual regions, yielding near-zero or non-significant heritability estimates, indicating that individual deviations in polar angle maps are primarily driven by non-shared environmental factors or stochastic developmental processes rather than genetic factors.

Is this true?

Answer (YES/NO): NO